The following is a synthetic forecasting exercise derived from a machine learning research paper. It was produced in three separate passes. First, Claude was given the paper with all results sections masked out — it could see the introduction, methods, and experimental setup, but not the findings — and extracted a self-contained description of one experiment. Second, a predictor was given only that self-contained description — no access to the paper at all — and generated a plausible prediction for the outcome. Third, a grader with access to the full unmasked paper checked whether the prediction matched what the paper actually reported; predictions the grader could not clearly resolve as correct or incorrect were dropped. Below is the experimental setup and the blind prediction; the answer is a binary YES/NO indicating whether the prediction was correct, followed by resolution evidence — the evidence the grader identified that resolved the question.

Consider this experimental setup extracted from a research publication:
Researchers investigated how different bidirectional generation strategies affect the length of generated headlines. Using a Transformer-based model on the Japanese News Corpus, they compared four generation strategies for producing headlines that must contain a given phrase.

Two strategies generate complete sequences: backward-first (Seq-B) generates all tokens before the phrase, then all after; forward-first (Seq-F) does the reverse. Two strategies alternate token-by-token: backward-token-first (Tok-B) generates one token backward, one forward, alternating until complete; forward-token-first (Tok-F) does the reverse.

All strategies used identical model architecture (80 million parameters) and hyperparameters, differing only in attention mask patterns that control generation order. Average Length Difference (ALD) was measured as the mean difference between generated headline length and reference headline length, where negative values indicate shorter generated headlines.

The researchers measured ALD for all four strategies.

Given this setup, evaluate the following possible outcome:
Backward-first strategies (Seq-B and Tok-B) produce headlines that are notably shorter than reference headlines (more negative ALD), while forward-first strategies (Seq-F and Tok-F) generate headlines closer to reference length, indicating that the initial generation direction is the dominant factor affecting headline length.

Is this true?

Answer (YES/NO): NO